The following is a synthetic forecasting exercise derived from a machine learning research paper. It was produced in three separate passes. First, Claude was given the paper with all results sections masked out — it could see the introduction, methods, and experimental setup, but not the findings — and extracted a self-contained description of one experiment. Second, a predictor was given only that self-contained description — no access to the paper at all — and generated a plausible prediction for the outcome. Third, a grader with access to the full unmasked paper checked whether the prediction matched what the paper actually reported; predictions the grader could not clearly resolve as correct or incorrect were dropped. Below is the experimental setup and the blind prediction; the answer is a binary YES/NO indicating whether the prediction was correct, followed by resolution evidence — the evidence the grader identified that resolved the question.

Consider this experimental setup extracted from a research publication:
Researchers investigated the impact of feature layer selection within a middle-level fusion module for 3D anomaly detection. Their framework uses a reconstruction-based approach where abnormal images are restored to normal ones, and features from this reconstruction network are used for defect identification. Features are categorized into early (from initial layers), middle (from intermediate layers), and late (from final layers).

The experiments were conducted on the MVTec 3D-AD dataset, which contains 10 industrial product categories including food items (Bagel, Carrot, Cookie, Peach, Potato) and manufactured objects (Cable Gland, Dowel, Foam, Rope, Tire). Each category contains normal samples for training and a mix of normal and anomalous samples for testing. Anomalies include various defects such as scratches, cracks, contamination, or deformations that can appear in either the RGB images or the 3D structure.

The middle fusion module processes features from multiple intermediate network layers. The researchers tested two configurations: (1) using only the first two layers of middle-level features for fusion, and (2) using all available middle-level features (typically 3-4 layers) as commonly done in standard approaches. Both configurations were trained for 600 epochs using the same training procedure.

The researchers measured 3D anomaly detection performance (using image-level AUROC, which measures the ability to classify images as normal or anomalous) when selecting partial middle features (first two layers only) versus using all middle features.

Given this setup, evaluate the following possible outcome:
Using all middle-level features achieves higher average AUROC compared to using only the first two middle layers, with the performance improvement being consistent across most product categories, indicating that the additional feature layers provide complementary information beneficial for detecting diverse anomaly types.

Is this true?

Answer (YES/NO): NO